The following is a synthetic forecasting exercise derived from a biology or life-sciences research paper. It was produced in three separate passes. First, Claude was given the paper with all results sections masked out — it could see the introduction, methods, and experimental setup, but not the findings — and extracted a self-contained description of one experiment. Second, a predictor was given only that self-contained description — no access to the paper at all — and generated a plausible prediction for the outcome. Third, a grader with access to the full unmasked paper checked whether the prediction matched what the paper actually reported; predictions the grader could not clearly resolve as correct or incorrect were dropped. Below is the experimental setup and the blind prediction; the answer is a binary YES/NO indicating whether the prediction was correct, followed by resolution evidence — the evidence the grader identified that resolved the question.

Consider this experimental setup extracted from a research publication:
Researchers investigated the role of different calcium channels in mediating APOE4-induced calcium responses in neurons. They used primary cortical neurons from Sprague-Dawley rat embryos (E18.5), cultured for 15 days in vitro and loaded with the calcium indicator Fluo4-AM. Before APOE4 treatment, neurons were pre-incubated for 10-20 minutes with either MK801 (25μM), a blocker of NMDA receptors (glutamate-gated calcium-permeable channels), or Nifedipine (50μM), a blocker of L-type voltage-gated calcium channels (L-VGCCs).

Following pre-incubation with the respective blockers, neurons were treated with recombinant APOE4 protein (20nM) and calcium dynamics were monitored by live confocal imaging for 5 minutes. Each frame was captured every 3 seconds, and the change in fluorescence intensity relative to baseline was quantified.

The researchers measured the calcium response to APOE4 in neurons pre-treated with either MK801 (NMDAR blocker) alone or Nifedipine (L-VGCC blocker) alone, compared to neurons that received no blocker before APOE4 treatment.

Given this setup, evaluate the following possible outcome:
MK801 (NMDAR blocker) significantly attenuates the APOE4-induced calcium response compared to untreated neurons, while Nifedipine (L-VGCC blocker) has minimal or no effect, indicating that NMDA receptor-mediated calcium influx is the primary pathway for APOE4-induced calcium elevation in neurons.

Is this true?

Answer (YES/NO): NO